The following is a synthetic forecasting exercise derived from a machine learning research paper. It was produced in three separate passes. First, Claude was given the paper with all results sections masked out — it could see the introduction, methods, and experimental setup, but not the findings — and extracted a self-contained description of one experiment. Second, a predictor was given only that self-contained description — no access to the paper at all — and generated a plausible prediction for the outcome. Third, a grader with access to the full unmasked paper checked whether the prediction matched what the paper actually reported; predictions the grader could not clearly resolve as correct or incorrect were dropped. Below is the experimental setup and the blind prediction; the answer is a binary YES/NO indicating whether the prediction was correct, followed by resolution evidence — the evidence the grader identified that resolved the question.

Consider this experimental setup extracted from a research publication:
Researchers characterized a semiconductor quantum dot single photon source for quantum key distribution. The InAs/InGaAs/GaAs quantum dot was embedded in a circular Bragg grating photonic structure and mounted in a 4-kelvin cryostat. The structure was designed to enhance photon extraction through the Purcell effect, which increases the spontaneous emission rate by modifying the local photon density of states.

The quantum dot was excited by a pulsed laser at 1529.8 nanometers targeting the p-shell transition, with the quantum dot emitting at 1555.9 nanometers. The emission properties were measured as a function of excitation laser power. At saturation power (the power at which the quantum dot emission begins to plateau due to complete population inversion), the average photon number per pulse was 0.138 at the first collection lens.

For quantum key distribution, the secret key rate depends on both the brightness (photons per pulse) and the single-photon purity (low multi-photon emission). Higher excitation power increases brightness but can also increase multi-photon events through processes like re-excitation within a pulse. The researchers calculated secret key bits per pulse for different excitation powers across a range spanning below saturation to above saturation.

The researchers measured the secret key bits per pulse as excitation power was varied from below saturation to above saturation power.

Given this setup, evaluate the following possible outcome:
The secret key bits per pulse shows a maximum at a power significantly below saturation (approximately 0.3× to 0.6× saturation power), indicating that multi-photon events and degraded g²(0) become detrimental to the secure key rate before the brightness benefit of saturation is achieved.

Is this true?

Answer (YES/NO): NO